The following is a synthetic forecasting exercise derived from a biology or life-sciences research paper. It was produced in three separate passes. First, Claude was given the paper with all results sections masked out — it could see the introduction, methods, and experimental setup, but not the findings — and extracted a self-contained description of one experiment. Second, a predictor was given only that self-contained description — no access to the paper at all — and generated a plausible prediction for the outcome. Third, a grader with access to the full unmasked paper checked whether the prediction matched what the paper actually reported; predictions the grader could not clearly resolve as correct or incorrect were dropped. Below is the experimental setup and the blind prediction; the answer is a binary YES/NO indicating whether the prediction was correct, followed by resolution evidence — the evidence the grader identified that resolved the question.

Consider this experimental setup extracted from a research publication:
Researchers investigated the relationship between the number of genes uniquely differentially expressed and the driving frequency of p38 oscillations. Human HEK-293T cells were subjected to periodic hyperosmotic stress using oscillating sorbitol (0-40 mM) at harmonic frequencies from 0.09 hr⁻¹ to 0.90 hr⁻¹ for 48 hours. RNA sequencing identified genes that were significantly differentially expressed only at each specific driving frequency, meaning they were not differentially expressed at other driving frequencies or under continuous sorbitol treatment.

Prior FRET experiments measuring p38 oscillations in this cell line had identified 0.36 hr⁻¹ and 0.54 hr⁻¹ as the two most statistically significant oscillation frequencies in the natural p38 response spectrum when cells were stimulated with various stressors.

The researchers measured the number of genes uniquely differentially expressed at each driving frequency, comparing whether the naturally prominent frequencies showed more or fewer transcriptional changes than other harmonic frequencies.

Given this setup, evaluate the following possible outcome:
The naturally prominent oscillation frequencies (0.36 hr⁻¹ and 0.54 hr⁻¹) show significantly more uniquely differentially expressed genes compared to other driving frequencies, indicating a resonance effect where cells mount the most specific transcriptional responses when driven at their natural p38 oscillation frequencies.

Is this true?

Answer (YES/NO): YES